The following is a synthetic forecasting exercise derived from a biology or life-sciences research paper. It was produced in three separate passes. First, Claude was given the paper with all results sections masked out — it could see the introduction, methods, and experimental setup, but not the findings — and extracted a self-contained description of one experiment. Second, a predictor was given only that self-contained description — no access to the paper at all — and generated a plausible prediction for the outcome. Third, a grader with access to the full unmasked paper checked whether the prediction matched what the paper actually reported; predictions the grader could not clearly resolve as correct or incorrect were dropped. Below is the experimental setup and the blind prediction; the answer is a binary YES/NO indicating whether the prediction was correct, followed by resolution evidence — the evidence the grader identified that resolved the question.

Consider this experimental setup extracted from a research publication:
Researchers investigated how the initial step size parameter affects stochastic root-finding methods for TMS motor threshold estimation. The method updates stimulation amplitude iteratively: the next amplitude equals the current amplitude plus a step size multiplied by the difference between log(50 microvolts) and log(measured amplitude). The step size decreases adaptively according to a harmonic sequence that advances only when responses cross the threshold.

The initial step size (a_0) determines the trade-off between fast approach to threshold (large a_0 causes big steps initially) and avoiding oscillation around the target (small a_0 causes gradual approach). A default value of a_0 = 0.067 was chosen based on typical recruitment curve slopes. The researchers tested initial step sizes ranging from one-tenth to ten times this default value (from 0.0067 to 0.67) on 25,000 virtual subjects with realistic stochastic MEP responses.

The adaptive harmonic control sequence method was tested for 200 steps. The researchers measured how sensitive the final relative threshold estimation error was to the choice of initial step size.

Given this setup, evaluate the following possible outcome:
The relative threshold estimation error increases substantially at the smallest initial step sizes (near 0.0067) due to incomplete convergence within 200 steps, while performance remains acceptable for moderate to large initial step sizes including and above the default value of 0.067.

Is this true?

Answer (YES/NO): NO